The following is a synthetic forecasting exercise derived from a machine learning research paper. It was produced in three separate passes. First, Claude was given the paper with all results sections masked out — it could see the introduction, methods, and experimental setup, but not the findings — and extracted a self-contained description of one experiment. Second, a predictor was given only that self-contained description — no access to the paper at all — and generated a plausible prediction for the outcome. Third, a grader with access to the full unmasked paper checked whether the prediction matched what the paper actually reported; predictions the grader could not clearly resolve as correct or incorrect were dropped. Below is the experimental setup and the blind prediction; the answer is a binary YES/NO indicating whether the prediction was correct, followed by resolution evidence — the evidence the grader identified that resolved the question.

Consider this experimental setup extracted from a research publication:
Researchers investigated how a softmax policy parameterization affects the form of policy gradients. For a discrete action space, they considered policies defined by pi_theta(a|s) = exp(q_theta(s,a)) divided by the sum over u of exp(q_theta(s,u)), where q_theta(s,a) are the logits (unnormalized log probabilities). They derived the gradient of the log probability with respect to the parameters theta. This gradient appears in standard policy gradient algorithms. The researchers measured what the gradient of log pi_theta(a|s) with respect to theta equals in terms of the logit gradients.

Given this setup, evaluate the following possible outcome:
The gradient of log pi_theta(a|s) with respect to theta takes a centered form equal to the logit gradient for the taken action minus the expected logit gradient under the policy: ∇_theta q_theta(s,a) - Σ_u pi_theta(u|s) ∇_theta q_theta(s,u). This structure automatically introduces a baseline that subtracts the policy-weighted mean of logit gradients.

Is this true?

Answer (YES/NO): YES